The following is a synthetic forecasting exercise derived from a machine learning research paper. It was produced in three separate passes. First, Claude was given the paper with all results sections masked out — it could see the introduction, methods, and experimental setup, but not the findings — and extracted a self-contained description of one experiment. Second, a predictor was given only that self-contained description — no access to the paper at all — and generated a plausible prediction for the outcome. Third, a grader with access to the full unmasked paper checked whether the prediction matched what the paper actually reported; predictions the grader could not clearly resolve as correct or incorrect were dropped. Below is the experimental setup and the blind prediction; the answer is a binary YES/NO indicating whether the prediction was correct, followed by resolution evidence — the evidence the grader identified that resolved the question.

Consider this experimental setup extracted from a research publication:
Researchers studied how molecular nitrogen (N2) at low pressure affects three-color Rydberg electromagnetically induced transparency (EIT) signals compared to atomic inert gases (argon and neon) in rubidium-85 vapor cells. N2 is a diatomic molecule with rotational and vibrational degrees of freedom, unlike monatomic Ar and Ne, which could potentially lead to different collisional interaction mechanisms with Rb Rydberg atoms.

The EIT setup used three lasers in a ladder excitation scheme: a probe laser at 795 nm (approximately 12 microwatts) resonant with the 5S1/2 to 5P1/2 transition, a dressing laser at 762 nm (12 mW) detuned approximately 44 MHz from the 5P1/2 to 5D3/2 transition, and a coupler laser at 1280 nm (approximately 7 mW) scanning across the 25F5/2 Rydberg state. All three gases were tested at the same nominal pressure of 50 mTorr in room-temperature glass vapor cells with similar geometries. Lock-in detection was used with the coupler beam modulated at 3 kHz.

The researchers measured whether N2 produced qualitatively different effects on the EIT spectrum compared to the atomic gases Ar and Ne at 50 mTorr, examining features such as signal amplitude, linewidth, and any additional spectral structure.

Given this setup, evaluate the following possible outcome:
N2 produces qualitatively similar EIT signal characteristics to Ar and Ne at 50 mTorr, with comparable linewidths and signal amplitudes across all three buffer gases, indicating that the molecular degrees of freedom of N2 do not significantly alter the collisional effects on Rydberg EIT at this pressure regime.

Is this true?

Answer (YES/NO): NO